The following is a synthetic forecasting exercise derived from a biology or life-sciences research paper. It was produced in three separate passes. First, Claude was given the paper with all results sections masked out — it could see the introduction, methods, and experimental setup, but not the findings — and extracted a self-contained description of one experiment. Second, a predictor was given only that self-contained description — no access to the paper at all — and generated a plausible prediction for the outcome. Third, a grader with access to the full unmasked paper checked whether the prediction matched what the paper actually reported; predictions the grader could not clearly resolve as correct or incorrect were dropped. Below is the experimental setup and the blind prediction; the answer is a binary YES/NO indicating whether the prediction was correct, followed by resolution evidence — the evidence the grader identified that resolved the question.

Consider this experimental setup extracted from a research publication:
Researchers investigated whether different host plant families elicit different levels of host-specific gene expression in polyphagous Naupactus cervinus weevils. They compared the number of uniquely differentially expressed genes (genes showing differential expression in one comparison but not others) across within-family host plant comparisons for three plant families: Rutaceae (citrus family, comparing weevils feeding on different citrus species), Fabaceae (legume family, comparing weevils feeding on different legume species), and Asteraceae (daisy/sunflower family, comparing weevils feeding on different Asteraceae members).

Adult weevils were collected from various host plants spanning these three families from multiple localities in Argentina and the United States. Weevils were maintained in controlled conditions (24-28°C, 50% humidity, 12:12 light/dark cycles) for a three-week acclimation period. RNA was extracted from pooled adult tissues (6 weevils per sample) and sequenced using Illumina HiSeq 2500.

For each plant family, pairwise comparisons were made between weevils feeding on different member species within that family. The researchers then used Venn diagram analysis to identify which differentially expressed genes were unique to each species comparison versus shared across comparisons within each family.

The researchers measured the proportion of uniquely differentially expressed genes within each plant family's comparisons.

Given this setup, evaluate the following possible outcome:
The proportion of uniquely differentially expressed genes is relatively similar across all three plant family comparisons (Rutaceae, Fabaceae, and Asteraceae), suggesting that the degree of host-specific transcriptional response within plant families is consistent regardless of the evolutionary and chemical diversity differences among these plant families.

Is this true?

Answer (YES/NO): NO